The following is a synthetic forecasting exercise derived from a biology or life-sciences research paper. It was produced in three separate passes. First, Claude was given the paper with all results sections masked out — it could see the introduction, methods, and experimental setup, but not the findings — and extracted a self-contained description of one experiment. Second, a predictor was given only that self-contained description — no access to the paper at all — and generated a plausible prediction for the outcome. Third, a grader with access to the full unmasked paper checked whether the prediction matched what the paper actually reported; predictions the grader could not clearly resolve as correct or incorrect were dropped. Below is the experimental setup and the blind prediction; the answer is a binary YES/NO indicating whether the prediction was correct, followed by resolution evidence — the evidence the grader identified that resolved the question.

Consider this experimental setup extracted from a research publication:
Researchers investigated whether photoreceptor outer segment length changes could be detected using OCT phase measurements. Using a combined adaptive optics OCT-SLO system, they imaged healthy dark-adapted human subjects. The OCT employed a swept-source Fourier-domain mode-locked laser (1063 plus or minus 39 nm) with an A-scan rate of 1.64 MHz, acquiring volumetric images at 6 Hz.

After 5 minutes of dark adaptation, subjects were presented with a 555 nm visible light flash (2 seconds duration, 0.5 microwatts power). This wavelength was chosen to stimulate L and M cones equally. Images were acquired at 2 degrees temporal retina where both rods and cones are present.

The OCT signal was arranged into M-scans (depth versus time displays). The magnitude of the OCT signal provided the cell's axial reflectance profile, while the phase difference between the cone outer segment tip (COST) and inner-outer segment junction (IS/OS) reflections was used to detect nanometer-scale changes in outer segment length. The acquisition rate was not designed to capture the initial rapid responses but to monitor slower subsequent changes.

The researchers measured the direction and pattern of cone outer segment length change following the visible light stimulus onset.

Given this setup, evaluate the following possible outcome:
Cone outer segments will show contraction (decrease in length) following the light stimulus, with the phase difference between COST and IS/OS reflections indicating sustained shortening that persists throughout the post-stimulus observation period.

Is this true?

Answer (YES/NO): NO